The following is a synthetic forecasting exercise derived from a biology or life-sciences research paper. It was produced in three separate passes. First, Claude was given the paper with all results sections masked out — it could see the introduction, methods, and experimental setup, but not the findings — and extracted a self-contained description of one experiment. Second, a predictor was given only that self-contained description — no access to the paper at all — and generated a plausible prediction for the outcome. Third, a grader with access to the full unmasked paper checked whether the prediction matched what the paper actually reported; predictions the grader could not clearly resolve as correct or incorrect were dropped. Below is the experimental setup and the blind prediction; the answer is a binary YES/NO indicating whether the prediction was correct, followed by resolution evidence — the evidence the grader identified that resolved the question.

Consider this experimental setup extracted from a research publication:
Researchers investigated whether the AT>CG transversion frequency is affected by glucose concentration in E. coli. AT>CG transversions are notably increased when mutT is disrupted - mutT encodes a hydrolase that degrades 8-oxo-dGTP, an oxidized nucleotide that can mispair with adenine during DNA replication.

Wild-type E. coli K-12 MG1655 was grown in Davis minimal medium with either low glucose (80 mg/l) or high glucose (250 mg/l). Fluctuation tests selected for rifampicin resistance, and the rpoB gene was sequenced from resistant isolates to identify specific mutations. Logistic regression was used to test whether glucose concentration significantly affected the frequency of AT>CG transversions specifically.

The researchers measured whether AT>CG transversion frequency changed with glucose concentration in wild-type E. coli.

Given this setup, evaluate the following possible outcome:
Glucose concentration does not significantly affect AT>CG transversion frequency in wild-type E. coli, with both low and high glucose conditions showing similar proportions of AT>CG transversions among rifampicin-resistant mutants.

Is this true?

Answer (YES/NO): YES